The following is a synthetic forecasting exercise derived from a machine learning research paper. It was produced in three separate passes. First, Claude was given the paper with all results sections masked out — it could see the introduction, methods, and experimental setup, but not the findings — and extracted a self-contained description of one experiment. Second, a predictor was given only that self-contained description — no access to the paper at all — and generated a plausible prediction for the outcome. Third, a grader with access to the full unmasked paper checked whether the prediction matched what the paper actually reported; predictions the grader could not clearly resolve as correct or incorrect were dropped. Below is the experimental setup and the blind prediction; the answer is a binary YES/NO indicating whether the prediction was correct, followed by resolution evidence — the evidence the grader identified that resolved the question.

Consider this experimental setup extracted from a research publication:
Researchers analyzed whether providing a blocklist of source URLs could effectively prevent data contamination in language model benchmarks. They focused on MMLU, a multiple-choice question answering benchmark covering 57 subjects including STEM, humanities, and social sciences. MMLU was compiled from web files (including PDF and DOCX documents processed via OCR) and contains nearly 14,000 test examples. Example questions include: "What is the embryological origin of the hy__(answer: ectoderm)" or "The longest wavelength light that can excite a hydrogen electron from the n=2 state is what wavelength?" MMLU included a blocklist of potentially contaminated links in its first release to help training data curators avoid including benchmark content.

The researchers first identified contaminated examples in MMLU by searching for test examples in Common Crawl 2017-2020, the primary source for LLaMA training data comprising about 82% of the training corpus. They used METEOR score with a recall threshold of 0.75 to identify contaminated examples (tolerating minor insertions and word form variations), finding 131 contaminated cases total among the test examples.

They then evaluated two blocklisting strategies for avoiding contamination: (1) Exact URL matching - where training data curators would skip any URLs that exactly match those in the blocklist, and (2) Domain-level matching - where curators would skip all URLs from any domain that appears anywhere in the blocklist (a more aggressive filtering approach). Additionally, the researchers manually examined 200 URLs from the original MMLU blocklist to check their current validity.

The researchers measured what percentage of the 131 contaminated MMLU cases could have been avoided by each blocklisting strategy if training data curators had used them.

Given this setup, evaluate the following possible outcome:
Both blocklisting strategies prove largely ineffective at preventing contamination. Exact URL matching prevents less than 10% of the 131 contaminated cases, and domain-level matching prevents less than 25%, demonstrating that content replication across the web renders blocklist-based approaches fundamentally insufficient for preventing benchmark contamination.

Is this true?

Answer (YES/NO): YES